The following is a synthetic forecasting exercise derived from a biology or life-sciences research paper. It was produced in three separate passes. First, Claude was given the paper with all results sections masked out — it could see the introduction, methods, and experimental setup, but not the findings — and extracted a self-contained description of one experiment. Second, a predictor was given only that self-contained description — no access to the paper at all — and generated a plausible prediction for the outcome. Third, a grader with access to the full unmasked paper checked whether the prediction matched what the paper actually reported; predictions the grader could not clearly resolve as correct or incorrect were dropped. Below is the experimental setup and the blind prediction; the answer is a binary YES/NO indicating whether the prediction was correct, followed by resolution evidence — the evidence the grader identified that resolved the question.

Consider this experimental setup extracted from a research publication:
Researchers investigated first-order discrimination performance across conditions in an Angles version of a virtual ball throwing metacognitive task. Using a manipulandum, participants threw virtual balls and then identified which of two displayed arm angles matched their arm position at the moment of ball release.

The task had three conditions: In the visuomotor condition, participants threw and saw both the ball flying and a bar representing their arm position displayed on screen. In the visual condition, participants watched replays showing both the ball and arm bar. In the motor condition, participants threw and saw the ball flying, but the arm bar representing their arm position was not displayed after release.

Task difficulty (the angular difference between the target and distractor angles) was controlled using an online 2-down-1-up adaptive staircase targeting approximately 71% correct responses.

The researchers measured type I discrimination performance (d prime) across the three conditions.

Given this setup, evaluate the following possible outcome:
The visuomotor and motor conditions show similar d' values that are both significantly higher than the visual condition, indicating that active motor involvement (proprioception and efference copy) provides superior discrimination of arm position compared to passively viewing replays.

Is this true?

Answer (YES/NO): NO